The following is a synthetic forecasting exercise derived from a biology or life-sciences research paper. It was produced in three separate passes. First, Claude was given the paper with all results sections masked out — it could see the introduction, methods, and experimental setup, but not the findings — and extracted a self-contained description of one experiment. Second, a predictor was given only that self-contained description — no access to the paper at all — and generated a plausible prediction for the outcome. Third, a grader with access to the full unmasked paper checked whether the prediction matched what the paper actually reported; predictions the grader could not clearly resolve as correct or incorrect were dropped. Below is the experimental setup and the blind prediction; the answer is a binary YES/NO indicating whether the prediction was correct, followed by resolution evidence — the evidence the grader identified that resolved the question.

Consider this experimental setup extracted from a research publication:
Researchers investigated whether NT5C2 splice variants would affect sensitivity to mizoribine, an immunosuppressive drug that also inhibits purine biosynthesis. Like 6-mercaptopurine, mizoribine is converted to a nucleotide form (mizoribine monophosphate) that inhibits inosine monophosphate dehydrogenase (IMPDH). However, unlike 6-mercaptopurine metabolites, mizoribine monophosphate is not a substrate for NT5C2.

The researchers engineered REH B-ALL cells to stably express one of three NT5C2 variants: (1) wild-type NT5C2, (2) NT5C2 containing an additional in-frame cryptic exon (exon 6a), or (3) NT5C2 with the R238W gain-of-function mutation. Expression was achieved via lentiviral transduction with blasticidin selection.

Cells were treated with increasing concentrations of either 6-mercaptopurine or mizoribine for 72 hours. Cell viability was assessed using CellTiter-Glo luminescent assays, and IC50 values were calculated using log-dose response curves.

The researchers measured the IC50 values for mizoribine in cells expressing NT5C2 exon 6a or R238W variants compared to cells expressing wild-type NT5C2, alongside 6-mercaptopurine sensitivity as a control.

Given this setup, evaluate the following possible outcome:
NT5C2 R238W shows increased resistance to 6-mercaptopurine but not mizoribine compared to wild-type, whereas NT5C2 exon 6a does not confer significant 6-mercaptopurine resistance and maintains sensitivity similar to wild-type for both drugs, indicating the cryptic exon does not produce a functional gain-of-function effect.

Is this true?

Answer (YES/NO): NO